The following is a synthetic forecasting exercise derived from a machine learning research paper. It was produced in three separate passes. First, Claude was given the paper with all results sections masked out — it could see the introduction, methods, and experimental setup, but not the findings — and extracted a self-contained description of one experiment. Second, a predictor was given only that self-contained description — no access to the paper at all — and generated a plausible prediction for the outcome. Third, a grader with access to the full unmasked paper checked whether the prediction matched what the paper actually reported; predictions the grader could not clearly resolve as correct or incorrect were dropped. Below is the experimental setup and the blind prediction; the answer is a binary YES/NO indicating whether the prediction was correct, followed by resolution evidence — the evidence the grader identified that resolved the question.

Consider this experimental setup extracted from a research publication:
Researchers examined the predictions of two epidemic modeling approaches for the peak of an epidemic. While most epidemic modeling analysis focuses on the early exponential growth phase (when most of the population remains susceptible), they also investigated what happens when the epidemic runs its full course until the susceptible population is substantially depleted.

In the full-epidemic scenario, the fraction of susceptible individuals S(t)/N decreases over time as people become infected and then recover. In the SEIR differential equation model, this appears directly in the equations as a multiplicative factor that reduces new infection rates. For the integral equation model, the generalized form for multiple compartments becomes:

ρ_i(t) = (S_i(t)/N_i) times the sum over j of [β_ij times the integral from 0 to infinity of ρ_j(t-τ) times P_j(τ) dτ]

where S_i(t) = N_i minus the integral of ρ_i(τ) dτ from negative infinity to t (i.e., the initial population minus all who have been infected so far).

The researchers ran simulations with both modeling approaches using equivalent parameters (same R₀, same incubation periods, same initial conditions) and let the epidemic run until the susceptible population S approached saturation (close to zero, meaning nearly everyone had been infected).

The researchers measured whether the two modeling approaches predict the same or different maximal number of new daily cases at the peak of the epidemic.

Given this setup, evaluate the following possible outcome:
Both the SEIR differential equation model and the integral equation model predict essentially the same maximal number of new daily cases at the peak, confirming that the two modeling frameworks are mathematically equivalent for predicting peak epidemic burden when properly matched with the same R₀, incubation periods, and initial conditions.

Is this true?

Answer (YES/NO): NO